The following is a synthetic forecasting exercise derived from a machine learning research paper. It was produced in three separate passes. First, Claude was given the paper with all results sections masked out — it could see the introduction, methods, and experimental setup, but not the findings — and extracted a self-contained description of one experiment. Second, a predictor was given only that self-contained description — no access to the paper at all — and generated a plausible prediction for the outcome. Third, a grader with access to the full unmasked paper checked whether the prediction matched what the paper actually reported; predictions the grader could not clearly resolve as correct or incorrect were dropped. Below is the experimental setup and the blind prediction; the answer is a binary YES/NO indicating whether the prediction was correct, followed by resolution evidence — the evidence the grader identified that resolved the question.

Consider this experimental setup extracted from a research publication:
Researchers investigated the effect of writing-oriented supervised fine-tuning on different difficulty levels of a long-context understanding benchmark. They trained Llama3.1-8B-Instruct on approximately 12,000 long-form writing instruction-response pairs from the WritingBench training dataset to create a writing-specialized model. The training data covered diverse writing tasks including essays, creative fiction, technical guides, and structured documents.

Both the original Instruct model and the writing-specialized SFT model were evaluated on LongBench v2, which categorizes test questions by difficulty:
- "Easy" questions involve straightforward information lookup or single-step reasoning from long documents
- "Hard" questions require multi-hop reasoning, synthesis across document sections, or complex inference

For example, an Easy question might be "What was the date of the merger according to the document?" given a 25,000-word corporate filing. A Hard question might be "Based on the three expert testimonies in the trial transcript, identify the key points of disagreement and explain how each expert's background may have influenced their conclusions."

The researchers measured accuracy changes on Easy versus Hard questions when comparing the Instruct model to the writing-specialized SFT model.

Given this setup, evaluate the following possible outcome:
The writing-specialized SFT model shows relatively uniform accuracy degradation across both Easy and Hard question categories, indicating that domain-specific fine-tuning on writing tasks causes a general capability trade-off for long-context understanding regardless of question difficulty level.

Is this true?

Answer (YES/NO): NO